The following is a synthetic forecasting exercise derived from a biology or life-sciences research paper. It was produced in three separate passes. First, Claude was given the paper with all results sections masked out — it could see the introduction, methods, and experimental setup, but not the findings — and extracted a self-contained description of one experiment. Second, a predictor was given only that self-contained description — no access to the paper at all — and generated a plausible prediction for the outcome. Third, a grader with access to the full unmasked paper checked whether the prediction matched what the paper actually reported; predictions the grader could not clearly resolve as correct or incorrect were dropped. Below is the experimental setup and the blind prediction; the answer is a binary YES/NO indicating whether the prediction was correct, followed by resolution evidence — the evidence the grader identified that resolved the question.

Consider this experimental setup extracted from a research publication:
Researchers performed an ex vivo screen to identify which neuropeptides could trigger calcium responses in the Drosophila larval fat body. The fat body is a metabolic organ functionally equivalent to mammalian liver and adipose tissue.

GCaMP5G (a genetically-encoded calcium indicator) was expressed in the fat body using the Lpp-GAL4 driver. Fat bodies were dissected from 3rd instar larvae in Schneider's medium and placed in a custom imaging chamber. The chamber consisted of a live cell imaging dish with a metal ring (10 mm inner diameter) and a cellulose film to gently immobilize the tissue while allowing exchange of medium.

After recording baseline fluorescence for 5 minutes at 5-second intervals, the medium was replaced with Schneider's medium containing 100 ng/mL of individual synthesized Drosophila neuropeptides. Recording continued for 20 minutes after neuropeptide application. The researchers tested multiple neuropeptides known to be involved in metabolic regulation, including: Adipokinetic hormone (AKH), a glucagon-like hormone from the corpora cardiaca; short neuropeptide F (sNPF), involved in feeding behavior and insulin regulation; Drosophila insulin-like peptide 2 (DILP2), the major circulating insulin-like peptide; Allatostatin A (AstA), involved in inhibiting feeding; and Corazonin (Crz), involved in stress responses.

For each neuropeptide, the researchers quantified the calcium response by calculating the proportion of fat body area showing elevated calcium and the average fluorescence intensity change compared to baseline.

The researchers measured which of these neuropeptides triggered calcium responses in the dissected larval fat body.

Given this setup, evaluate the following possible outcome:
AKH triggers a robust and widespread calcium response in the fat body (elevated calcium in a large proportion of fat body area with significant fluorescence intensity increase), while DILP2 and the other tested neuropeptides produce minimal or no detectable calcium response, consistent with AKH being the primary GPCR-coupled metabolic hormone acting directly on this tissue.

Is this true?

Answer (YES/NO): YES